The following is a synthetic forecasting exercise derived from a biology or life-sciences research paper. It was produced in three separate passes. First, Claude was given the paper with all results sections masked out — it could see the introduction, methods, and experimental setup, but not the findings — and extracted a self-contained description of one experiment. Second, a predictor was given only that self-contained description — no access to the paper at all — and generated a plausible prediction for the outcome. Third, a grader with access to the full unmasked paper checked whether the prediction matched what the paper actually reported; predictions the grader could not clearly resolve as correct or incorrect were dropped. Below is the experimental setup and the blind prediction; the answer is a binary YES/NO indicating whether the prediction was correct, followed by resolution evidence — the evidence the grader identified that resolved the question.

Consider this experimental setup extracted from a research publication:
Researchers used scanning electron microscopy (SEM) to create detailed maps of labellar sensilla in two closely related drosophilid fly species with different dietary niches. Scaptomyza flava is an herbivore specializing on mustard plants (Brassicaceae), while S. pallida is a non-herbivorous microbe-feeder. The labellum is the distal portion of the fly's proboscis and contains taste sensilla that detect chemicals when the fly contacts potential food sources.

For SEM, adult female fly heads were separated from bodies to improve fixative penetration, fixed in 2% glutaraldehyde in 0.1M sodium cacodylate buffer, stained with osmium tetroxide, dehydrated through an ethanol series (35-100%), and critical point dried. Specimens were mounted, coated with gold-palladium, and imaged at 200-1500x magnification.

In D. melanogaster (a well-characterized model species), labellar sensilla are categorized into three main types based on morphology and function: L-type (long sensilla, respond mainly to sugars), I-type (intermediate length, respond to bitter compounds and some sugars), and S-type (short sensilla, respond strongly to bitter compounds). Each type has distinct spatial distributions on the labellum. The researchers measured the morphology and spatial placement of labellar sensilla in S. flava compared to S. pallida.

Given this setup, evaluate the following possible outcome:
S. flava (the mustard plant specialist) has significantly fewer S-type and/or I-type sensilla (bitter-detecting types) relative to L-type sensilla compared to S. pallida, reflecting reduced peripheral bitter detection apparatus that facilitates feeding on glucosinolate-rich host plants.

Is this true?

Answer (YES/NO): NO